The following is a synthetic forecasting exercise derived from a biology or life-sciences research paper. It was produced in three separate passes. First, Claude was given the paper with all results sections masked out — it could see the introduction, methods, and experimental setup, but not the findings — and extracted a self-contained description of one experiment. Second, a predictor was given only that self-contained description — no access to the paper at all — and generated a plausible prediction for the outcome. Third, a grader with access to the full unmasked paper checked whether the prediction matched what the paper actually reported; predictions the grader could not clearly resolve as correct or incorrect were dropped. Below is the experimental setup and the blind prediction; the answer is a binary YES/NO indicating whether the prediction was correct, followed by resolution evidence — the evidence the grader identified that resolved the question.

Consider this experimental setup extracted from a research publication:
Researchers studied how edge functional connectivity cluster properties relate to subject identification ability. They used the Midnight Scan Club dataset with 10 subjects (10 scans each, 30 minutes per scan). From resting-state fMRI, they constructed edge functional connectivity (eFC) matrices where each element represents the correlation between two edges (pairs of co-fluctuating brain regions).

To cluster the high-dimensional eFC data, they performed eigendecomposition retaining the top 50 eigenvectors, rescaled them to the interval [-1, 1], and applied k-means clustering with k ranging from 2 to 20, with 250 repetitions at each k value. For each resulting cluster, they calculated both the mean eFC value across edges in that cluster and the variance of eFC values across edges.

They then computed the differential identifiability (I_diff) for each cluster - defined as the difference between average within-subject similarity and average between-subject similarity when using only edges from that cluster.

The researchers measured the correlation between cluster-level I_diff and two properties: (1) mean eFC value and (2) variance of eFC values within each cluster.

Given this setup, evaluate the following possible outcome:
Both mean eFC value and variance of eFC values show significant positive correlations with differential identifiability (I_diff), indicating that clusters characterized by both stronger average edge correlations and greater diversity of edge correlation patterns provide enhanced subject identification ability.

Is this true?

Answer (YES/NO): NO